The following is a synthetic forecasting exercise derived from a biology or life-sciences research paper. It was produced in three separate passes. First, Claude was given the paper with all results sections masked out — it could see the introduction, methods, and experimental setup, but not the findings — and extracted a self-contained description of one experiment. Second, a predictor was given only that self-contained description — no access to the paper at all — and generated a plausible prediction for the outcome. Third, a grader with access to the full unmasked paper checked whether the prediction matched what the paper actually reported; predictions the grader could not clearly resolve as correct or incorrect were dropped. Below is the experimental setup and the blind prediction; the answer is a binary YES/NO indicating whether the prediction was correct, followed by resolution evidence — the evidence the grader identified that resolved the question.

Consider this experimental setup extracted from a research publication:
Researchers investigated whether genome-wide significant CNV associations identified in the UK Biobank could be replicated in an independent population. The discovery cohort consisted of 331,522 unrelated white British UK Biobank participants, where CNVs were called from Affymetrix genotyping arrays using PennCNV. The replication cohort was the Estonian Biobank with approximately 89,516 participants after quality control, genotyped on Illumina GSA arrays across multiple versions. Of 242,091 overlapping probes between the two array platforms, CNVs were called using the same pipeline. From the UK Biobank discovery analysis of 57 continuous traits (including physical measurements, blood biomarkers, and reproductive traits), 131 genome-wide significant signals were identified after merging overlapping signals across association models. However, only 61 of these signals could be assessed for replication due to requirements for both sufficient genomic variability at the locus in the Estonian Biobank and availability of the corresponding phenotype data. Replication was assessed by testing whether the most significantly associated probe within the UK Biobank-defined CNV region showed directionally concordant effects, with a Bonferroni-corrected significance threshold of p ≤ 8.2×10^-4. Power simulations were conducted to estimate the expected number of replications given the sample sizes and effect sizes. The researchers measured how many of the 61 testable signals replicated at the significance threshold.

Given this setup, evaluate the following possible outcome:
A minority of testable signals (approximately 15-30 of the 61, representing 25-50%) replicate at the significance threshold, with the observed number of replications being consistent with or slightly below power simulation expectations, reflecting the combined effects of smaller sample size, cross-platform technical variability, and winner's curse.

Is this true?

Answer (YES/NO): NO